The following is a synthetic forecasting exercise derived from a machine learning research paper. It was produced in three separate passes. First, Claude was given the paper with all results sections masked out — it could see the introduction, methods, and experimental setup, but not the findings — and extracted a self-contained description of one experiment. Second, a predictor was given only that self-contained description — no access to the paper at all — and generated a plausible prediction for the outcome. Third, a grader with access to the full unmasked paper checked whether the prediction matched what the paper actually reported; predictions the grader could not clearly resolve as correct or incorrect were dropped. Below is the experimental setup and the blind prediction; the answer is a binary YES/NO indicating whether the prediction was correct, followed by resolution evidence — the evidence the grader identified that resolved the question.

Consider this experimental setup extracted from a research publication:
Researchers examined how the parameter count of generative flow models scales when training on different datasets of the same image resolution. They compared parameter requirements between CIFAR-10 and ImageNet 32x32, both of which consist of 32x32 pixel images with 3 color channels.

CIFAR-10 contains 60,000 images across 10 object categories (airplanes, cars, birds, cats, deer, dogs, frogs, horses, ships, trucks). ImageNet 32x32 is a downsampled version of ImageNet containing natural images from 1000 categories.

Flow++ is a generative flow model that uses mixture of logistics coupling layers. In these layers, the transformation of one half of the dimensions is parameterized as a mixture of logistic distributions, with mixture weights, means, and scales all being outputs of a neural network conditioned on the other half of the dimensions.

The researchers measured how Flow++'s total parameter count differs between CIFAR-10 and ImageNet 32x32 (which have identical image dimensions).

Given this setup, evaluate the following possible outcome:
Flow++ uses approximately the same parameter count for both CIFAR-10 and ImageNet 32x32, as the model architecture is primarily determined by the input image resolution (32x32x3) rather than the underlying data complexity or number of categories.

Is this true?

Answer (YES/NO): NO